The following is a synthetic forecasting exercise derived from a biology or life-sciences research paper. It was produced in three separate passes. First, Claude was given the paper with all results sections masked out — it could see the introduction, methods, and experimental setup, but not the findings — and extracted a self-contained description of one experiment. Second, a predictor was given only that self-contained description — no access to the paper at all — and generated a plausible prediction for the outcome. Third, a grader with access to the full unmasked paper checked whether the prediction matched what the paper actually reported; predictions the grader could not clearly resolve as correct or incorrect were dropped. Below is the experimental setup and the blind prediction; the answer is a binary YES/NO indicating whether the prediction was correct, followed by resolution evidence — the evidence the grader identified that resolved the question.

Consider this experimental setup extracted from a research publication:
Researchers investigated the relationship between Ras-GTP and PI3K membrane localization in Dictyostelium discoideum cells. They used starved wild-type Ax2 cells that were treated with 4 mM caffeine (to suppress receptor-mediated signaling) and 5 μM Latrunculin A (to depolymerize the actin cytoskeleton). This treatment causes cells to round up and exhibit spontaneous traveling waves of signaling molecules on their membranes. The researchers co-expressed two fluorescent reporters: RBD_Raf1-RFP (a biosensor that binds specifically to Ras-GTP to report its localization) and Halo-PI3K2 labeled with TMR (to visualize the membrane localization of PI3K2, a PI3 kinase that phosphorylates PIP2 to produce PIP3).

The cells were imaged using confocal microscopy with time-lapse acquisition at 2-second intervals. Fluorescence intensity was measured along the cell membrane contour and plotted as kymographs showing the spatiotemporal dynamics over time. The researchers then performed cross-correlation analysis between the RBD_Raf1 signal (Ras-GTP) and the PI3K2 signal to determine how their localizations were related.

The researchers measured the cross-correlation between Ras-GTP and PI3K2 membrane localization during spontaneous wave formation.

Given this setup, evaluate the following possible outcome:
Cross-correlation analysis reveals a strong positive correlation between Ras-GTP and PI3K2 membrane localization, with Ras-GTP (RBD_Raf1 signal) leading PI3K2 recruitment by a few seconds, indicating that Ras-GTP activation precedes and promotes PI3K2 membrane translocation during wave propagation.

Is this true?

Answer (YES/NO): NO